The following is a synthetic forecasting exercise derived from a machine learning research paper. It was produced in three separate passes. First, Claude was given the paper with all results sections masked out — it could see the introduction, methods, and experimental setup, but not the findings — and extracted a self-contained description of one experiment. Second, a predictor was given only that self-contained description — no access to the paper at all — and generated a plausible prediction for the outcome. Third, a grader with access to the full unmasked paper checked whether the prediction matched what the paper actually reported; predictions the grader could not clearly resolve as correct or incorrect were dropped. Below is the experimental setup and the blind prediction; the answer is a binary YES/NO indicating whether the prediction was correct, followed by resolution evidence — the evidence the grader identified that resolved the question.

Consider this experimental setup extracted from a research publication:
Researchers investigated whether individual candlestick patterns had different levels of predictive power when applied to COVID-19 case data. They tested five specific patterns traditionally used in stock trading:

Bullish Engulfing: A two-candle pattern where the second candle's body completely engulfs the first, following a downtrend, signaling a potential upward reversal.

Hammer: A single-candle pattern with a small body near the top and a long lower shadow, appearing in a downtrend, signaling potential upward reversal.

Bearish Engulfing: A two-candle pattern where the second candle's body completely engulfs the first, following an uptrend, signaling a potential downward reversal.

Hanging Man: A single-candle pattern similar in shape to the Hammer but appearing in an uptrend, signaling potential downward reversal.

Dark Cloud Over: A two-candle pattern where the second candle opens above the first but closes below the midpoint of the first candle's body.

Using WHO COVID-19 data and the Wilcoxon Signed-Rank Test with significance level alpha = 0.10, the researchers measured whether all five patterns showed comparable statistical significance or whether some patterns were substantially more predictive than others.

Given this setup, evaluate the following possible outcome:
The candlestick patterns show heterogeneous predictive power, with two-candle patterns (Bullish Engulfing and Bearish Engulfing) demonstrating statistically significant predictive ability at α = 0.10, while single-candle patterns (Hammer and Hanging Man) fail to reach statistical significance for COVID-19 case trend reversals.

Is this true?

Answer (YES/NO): NO